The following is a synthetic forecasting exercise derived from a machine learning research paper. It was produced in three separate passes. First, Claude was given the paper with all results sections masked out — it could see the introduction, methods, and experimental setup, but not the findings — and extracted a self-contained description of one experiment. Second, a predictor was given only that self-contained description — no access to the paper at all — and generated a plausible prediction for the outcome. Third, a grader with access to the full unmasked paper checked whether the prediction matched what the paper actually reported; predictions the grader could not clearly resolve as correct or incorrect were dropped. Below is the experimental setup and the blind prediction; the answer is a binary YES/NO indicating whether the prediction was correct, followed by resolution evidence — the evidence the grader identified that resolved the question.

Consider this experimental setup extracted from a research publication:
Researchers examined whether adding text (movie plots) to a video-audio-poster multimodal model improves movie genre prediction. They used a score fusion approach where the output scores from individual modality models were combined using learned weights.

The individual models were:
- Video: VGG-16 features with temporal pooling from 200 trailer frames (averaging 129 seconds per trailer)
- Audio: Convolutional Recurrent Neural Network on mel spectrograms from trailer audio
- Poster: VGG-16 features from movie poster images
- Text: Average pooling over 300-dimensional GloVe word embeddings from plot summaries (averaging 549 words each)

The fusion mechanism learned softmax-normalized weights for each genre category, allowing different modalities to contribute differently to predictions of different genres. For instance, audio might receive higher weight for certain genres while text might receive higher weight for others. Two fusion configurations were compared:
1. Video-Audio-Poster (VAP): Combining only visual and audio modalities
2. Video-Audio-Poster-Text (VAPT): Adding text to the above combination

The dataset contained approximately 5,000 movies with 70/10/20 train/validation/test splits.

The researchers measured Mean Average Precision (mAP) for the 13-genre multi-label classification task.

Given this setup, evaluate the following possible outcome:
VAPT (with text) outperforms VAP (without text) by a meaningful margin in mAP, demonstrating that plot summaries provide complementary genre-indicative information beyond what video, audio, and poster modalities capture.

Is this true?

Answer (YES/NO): YES